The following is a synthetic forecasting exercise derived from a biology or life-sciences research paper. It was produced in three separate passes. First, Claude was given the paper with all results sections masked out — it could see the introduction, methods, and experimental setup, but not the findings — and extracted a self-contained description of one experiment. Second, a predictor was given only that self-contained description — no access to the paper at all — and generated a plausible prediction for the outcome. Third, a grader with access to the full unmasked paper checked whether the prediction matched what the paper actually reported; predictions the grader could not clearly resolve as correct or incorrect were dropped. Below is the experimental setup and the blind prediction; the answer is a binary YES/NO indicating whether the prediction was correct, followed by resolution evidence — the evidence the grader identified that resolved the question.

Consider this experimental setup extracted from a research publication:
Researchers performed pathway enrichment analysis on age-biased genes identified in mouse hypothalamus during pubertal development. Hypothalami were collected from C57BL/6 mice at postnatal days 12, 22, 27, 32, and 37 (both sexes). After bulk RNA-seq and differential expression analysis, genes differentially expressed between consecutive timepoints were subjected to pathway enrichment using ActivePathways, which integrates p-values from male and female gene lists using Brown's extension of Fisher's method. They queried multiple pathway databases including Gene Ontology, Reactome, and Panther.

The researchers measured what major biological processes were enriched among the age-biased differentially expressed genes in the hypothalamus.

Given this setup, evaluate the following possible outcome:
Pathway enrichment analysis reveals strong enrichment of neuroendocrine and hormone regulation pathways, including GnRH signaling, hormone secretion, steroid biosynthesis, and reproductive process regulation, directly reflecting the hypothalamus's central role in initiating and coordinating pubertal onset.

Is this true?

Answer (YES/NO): NO